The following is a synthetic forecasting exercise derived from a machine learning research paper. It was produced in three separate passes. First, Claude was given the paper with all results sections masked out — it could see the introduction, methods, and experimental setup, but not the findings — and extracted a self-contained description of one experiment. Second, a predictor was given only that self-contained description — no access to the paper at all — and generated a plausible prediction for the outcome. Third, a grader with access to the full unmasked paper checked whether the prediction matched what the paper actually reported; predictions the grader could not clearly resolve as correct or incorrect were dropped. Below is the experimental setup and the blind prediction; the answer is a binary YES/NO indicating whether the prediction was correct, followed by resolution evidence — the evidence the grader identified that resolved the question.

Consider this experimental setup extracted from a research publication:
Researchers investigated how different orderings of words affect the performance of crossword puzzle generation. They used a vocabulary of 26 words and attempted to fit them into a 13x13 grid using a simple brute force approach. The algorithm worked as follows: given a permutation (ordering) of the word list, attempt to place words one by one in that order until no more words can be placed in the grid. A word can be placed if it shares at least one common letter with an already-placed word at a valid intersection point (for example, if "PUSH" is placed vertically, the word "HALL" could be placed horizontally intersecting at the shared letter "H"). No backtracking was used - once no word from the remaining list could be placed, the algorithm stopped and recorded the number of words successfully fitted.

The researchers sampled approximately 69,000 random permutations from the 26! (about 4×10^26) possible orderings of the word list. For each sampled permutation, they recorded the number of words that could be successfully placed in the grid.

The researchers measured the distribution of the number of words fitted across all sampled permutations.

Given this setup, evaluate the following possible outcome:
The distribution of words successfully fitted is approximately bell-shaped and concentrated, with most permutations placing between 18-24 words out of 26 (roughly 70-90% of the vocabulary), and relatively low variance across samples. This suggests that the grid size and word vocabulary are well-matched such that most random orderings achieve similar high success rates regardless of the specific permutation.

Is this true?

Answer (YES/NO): NO